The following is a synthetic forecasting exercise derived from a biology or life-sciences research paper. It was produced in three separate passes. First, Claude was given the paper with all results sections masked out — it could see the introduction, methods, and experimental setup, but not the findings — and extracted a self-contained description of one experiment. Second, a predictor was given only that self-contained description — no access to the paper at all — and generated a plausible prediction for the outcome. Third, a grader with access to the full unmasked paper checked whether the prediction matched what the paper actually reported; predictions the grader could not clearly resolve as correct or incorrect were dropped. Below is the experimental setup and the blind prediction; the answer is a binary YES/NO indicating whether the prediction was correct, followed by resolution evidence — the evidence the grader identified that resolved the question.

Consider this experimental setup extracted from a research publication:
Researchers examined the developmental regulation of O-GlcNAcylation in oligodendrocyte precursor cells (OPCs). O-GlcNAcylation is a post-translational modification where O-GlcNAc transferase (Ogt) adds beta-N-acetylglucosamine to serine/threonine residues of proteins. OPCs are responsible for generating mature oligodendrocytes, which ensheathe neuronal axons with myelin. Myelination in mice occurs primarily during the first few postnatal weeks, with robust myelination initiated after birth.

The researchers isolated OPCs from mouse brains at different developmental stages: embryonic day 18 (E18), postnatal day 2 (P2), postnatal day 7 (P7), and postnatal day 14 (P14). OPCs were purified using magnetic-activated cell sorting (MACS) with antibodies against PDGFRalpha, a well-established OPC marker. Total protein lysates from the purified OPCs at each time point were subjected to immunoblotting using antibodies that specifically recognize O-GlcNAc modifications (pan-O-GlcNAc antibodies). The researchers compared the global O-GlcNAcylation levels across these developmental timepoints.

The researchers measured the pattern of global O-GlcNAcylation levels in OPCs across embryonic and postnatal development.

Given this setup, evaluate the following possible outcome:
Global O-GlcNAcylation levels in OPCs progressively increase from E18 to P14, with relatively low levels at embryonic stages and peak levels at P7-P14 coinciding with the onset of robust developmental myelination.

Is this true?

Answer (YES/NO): YES